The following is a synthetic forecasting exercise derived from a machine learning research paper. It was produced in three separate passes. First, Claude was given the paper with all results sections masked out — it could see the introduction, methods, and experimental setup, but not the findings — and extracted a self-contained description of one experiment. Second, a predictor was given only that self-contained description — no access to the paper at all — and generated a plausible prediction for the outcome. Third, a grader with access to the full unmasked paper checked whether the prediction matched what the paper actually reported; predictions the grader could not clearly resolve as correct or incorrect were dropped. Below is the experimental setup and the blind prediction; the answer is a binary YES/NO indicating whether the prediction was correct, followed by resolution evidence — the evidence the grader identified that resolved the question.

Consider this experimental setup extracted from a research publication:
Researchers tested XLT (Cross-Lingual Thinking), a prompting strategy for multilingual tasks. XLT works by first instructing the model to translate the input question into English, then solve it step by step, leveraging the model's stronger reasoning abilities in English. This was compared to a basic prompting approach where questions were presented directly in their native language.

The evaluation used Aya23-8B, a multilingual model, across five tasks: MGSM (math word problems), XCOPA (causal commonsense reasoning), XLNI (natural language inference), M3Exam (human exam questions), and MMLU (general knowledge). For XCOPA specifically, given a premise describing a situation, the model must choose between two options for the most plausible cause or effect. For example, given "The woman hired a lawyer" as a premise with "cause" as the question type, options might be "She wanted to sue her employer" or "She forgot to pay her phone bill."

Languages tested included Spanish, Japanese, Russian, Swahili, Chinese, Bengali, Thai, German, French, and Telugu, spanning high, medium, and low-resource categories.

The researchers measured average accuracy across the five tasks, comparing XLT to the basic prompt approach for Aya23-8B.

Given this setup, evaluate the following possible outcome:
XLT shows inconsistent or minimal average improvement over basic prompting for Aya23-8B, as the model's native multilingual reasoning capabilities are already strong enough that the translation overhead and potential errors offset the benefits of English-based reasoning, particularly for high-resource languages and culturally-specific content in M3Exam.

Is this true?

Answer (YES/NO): NO